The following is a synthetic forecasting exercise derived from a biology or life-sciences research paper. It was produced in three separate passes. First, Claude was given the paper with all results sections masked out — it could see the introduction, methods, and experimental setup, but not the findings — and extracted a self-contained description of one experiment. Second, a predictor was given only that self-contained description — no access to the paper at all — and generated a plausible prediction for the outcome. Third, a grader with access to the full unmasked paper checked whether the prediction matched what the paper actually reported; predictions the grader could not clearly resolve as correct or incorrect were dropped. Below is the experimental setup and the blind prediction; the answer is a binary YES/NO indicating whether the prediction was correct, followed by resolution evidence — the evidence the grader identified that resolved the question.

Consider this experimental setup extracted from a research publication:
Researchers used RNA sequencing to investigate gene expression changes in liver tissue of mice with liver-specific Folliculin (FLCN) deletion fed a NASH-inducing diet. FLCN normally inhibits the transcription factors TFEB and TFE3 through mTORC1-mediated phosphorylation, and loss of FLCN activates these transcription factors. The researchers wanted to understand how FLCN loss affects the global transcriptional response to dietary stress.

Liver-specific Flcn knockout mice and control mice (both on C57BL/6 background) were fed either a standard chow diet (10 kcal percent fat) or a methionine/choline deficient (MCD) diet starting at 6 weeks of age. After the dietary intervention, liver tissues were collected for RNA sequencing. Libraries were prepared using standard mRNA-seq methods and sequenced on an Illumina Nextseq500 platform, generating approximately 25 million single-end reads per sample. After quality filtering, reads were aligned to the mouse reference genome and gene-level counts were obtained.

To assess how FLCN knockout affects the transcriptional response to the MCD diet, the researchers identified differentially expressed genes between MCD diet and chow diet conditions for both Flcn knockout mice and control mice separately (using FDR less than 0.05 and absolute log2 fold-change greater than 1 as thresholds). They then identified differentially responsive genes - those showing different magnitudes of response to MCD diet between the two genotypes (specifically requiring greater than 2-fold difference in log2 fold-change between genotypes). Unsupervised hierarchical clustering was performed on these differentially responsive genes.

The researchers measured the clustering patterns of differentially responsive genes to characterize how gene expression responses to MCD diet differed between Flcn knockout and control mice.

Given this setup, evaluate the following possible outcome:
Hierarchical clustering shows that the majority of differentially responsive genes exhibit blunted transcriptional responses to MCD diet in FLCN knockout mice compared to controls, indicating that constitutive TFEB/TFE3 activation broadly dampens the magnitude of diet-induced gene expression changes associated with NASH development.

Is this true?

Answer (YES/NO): NO